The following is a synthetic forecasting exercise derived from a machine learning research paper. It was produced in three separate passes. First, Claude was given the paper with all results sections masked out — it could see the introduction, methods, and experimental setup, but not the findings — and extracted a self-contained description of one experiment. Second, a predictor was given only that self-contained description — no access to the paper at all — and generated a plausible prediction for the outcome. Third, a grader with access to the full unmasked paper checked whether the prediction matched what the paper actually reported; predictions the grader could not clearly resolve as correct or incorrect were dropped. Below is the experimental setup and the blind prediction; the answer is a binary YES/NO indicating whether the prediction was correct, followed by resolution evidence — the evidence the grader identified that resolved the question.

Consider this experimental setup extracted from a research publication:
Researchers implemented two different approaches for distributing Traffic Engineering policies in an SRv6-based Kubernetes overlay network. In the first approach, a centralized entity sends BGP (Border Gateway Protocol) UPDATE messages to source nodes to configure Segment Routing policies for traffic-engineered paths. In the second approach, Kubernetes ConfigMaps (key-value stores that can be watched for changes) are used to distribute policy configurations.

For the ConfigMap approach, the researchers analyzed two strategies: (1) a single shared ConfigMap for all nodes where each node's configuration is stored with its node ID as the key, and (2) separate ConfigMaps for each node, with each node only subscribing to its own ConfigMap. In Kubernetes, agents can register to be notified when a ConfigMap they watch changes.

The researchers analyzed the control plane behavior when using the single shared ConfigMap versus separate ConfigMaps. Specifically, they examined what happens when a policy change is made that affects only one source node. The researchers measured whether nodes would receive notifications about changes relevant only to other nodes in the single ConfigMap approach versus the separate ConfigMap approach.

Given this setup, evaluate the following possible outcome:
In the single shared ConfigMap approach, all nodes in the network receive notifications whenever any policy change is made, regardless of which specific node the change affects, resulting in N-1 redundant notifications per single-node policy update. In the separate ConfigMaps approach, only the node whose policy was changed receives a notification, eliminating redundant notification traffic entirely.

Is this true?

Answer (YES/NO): NO